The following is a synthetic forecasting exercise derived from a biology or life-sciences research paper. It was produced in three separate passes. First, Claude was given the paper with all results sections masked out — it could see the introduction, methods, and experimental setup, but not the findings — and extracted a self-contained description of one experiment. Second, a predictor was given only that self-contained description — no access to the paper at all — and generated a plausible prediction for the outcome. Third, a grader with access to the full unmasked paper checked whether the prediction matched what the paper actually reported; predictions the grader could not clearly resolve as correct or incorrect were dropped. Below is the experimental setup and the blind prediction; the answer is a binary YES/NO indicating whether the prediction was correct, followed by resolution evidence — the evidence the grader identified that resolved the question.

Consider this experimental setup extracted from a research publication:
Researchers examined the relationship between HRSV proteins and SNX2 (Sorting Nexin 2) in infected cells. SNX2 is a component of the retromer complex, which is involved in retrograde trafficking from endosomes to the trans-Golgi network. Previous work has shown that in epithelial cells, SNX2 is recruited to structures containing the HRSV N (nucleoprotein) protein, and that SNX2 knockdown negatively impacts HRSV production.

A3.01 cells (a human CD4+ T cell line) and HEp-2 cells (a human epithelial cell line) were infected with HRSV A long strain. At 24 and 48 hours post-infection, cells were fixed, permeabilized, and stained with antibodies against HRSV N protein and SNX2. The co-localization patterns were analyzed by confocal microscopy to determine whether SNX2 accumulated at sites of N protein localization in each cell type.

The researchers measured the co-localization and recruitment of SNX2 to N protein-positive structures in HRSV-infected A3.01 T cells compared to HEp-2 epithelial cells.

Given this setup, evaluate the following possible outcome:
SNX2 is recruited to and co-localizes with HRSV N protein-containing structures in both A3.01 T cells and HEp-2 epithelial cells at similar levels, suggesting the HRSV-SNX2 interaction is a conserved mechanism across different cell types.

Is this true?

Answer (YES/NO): NO